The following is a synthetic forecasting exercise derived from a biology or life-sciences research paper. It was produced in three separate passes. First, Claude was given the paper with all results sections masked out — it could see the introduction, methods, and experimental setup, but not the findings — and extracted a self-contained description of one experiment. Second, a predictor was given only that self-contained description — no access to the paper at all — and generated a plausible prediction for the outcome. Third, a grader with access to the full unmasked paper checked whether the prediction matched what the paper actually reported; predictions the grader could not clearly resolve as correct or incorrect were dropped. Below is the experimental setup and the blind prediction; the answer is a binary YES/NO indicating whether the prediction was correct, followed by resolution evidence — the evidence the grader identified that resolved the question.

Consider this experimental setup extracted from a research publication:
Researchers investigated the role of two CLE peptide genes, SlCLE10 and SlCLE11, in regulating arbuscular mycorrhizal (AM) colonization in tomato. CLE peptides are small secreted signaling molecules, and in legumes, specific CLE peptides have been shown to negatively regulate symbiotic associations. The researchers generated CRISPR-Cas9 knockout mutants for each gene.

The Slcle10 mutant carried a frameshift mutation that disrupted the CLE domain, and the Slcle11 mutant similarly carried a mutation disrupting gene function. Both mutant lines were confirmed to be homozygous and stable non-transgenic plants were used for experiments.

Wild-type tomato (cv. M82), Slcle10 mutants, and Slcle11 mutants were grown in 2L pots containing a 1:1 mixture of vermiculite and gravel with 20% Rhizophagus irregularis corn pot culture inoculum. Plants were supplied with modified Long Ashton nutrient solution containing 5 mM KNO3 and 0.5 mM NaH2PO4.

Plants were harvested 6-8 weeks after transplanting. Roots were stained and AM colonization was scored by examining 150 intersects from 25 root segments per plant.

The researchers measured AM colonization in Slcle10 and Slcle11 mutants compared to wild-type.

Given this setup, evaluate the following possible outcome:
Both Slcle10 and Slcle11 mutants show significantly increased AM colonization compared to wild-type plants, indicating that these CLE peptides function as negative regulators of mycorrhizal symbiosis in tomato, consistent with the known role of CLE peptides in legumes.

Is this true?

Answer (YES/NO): NO